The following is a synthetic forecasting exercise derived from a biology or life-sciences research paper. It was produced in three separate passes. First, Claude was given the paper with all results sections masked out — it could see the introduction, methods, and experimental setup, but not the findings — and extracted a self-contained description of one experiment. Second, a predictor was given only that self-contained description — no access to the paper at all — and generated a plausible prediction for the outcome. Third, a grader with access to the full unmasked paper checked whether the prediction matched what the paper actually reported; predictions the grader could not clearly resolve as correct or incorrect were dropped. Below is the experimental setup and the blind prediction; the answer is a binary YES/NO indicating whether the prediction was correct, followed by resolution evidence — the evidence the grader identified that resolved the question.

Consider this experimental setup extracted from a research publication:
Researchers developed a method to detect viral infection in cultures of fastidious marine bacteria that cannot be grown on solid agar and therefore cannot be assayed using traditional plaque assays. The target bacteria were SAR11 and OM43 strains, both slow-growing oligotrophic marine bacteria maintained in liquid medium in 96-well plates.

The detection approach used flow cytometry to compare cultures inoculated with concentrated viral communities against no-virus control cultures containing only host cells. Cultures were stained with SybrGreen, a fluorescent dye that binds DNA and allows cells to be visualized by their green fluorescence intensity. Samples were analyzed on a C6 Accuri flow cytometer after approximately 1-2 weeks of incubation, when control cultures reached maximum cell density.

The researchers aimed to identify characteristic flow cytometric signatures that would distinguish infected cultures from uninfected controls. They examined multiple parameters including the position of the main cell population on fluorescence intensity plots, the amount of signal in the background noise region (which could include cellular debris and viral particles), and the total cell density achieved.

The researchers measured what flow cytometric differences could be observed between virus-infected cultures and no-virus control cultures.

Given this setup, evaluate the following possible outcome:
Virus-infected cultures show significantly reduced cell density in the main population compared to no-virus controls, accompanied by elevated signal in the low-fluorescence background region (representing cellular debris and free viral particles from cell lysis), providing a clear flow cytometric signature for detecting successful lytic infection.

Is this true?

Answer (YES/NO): NO